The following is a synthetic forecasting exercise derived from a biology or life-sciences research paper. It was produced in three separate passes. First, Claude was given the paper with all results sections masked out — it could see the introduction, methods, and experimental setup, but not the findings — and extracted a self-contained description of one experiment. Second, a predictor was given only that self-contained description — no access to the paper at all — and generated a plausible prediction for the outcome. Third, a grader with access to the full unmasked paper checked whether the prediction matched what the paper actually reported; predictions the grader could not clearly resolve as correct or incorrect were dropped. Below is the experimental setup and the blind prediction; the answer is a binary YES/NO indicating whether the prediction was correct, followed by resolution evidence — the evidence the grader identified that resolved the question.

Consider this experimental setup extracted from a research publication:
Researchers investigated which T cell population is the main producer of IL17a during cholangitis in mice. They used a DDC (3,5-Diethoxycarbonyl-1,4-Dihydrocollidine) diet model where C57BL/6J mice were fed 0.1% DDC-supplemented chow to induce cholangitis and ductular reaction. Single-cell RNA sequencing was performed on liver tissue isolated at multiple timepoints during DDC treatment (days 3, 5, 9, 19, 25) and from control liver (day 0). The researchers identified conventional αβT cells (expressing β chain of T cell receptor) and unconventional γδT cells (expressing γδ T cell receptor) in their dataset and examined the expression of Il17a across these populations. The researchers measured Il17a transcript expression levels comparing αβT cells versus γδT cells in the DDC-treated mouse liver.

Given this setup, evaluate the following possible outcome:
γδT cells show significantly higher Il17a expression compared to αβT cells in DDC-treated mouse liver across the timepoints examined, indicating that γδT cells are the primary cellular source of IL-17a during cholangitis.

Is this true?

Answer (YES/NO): YES